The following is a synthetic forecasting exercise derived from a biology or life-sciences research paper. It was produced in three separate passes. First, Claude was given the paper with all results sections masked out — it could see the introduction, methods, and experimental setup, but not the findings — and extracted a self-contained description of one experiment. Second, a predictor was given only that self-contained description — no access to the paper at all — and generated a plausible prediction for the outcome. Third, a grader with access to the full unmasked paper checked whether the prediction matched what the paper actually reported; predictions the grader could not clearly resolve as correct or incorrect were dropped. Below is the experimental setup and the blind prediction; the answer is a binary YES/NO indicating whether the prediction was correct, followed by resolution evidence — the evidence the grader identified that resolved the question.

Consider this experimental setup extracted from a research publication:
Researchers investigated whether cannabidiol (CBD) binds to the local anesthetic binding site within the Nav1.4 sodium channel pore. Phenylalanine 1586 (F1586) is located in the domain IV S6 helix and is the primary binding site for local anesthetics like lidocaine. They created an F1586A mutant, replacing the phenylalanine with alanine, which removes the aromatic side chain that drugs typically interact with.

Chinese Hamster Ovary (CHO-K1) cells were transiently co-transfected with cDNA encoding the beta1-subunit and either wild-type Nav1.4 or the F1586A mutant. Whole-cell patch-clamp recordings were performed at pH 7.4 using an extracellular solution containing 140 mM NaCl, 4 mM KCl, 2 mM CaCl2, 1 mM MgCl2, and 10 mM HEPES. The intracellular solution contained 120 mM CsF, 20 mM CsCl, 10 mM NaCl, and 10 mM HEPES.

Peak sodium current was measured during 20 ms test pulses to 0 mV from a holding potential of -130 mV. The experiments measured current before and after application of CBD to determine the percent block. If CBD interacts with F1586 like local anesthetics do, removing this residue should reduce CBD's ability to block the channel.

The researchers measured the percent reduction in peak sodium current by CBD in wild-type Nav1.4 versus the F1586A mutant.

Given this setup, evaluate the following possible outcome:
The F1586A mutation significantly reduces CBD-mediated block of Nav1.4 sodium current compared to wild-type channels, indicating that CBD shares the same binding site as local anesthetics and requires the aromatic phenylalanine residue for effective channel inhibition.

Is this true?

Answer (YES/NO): NO